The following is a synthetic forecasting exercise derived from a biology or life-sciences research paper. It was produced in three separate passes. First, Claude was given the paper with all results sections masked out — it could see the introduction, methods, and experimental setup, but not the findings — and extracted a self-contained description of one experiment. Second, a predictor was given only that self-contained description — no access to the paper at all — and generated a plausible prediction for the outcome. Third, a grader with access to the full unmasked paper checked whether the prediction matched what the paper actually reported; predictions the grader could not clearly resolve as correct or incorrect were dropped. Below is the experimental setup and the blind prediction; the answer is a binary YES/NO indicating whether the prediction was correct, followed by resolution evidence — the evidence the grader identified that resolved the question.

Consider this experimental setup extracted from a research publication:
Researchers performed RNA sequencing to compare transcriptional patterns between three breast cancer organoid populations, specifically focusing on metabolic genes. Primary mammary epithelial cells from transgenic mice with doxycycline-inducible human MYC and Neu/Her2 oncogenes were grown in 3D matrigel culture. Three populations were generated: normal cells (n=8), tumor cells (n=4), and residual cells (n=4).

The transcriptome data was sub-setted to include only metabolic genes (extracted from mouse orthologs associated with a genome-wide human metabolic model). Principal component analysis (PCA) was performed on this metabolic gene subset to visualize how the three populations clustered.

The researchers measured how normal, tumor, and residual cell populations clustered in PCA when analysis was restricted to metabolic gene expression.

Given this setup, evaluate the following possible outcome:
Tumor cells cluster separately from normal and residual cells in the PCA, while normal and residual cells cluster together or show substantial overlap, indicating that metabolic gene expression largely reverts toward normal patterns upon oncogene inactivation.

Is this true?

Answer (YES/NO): NO